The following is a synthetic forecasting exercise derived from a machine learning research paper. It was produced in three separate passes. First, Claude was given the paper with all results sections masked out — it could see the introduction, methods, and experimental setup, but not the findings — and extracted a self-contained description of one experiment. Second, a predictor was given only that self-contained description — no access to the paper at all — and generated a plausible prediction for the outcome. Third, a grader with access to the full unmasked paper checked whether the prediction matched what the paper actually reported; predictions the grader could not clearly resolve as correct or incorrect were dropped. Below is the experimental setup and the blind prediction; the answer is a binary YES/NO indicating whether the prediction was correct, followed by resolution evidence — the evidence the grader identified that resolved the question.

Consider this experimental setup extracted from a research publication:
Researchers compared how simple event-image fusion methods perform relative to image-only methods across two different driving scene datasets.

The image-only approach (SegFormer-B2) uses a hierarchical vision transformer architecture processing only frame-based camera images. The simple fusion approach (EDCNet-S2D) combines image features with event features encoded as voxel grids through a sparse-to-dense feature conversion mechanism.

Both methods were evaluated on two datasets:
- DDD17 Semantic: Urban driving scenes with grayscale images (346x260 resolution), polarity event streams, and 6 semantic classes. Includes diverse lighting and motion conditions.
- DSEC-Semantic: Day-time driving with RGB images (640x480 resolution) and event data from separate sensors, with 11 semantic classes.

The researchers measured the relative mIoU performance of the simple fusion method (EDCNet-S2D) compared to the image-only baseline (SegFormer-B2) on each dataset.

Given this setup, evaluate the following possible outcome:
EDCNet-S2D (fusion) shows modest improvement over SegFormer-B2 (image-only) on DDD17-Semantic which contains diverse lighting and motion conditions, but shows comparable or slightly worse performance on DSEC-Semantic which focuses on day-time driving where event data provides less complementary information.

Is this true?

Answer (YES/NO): NO